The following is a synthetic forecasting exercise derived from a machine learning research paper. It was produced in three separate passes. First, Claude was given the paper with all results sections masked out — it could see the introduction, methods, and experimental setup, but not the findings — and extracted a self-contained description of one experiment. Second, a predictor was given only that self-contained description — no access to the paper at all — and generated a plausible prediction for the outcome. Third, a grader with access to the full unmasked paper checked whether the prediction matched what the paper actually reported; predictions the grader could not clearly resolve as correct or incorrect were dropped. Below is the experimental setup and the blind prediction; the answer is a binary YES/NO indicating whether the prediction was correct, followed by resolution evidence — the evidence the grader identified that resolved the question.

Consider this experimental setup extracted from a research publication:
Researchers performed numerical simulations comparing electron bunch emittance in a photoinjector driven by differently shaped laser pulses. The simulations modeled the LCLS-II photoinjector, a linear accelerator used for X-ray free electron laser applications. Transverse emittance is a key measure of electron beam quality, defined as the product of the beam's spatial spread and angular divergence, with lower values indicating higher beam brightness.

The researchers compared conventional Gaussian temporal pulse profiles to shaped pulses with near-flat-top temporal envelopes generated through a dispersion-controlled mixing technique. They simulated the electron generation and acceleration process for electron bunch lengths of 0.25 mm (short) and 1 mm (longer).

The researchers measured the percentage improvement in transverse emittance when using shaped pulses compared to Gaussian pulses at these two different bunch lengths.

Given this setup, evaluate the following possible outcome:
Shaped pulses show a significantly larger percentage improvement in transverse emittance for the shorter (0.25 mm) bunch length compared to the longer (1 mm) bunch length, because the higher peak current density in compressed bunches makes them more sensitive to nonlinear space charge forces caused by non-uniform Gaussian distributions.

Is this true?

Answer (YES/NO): NO